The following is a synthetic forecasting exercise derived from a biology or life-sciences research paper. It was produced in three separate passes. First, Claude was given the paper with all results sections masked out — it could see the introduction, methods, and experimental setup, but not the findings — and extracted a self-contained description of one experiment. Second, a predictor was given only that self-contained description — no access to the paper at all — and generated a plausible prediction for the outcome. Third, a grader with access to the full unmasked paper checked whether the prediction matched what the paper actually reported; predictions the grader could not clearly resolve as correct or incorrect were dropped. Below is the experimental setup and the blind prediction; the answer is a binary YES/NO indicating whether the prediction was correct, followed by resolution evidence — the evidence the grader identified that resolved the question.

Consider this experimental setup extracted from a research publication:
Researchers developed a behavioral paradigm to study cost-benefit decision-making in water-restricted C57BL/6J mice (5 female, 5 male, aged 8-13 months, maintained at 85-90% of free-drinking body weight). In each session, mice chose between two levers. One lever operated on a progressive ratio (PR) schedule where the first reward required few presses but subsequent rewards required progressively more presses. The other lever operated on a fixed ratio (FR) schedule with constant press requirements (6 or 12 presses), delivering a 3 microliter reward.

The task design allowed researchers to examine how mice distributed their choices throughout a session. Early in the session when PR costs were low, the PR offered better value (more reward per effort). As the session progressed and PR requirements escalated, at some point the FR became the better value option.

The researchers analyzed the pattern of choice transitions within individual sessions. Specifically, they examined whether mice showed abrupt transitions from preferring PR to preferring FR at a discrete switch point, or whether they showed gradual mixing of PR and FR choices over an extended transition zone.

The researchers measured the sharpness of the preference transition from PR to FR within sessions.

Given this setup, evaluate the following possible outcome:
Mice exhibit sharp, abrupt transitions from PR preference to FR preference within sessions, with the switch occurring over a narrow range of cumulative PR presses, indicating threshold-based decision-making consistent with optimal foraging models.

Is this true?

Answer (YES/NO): NO